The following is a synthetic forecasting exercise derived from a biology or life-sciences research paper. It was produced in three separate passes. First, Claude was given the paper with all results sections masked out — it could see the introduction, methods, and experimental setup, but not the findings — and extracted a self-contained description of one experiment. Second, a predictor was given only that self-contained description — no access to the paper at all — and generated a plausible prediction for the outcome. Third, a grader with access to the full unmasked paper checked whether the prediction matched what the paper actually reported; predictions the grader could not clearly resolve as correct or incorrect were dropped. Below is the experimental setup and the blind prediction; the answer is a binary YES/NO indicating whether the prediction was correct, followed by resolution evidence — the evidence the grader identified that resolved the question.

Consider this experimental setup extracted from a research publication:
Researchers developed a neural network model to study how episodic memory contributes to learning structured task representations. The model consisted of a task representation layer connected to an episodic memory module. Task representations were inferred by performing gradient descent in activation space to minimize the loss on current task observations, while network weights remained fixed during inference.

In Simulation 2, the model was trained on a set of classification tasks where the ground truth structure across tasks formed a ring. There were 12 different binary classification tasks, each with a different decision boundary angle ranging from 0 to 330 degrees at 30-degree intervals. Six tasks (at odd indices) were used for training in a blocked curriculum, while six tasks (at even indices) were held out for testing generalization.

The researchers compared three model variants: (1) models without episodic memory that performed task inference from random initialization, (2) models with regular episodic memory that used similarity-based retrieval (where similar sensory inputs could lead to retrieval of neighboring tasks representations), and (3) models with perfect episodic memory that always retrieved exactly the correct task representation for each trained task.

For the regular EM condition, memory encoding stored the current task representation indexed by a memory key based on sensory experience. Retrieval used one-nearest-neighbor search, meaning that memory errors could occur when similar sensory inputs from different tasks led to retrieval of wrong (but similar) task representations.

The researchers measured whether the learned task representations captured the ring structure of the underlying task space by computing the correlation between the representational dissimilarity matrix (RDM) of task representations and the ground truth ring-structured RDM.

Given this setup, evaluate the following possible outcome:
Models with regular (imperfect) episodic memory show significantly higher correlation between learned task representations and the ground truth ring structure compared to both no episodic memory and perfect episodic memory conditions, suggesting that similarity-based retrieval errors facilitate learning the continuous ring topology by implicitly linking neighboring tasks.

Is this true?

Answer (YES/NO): YES